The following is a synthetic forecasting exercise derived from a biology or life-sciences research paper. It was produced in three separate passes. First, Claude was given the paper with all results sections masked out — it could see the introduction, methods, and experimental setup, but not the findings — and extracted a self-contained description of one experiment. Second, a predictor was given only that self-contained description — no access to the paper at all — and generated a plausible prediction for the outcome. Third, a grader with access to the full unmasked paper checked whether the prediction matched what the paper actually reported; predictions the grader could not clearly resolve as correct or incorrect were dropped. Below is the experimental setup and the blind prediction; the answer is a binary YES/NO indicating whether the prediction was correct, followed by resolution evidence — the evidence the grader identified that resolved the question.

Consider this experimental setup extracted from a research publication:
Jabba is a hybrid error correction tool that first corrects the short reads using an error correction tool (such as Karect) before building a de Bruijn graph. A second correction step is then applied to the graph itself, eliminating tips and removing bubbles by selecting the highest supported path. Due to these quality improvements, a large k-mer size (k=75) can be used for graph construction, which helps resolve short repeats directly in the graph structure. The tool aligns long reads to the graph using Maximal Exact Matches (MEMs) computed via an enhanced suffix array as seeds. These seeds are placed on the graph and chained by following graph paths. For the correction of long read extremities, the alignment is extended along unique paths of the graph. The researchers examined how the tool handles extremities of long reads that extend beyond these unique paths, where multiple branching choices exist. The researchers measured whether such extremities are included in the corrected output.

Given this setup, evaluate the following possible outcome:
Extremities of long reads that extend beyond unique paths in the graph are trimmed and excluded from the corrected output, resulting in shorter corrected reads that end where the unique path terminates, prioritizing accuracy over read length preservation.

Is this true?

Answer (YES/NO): YES